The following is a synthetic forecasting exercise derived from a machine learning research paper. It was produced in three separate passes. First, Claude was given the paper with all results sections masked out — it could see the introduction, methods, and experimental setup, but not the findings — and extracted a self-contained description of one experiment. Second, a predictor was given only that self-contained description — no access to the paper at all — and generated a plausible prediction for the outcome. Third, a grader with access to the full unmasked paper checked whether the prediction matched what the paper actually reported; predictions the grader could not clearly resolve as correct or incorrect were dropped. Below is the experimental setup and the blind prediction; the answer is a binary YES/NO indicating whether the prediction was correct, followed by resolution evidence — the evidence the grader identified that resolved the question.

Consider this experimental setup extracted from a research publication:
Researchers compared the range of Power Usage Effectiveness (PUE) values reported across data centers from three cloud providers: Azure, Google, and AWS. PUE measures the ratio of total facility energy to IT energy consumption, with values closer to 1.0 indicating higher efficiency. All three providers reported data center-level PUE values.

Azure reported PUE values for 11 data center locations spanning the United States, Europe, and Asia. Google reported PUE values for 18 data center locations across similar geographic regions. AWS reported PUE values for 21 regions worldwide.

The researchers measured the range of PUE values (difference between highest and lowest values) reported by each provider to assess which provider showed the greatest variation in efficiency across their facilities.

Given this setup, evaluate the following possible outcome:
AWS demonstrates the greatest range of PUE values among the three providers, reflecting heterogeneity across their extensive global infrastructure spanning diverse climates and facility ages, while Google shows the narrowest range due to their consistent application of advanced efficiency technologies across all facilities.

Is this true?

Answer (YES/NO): YES